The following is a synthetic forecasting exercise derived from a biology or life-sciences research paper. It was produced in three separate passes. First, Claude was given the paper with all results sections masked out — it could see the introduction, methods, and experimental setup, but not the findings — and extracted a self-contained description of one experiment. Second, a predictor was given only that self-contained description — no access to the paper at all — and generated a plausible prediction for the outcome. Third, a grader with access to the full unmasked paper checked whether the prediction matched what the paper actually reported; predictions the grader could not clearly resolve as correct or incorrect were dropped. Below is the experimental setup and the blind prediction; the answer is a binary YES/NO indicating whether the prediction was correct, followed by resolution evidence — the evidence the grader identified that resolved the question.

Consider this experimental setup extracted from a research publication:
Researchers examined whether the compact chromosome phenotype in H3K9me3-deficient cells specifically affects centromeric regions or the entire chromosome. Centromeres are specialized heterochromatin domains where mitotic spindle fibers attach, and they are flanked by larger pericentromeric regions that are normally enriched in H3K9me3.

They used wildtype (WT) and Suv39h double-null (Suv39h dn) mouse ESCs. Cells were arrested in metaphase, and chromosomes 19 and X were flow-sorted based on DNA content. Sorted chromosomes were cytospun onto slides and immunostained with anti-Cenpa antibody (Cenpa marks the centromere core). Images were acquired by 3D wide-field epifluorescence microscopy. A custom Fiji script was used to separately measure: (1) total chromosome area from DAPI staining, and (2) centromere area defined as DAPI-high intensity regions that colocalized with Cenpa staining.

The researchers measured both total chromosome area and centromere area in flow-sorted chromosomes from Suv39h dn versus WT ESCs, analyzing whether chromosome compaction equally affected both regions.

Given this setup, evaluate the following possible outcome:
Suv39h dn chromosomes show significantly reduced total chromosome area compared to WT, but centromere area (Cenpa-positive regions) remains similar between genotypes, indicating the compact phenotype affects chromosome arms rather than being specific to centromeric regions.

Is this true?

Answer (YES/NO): NO